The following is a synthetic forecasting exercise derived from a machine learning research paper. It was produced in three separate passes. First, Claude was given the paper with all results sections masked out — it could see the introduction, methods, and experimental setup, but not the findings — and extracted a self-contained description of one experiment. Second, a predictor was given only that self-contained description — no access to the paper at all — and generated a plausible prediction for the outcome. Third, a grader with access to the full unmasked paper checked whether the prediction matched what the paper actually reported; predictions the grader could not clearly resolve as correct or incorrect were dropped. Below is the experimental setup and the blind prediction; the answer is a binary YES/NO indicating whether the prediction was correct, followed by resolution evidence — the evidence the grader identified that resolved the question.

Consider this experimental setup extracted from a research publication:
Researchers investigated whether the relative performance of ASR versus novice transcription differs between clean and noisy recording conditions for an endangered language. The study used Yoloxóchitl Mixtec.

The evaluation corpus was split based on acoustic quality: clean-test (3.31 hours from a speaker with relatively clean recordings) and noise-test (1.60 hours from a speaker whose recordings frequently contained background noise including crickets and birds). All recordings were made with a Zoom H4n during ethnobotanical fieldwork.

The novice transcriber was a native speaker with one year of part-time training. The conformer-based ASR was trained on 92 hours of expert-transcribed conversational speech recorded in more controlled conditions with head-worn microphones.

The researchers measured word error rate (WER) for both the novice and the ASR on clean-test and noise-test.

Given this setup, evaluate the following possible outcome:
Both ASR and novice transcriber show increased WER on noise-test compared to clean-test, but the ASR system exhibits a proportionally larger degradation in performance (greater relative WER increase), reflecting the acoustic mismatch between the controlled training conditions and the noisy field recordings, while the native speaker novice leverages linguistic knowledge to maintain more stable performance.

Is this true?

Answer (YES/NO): YES